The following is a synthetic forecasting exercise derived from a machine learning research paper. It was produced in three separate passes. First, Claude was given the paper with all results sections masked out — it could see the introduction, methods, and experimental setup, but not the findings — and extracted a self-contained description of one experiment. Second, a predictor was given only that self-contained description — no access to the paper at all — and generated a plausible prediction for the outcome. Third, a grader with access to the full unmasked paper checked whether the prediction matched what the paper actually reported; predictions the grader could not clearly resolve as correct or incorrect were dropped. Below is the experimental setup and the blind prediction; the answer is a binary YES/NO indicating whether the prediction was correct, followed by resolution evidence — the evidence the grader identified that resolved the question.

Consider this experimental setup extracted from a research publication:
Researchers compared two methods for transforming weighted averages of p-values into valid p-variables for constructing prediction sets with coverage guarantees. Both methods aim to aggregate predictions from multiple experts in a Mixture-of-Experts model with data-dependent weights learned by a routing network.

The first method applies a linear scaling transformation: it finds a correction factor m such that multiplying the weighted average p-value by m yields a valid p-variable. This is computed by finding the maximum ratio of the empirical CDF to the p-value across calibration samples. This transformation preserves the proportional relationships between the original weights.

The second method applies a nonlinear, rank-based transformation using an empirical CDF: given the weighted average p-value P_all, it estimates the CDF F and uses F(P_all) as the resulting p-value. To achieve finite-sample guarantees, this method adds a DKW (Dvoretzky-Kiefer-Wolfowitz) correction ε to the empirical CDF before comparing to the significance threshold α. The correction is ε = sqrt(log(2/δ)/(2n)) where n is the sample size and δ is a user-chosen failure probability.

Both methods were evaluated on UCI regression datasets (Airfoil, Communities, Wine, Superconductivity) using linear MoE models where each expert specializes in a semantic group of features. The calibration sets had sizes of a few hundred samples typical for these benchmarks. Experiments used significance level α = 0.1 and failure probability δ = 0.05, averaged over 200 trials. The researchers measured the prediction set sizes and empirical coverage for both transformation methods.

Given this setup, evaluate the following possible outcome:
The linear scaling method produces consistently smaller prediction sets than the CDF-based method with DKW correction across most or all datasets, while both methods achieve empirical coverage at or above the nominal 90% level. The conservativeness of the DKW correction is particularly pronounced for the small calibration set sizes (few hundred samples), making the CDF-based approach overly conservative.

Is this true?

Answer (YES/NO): YES